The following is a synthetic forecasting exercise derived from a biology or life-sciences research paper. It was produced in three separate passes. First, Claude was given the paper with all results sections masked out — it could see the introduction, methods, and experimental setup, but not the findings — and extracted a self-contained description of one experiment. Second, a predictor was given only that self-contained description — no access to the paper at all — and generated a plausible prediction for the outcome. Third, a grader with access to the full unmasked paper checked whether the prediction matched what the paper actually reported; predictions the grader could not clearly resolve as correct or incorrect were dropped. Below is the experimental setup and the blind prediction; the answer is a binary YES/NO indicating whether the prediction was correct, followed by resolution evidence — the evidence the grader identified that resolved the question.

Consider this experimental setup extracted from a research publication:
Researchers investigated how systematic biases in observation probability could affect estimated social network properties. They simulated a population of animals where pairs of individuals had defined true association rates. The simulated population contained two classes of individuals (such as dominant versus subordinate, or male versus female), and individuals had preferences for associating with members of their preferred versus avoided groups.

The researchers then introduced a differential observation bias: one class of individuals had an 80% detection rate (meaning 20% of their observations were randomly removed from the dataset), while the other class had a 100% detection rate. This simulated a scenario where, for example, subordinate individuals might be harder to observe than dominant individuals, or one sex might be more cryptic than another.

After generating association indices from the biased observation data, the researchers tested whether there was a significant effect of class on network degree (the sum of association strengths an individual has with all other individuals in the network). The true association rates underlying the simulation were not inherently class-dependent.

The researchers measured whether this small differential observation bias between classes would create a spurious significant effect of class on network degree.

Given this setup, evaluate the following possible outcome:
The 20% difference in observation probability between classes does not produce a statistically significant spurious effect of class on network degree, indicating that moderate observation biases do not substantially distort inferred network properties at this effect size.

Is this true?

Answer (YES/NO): NO